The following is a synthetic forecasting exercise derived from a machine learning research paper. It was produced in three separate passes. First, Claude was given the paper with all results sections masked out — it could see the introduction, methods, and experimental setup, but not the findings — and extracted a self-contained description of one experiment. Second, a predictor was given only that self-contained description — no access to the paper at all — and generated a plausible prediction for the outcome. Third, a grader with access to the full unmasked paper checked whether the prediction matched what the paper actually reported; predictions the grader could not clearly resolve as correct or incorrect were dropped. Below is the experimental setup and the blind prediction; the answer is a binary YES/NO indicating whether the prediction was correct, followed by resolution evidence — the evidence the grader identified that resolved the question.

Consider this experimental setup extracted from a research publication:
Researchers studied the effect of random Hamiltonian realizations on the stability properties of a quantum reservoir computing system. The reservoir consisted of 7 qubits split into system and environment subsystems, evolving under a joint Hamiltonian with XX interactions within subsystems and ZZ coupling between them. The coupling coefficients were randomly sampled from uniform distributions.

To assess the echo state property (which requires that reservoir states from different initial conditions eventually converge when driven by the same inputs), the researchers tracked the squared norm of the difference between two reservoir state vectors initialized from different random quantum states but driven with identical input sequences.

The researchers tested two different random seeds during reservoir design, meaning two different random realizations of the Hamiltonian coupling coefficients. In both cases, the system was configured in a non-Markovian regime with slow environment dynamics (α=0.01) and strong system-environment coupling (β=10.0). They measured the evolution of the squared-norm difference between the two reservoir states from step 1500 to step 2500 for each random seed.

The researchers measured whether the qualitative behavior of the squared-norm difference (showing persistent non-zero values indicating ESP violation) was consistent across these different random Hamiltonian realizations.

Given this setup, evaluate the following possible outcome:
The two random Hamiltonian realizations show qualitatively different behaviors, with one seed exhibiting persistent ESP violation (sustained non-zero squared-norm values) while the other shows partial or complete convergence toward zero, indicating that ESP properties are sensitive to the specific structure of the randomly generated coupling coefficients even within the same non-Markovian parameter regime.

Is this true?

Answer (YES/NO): NO